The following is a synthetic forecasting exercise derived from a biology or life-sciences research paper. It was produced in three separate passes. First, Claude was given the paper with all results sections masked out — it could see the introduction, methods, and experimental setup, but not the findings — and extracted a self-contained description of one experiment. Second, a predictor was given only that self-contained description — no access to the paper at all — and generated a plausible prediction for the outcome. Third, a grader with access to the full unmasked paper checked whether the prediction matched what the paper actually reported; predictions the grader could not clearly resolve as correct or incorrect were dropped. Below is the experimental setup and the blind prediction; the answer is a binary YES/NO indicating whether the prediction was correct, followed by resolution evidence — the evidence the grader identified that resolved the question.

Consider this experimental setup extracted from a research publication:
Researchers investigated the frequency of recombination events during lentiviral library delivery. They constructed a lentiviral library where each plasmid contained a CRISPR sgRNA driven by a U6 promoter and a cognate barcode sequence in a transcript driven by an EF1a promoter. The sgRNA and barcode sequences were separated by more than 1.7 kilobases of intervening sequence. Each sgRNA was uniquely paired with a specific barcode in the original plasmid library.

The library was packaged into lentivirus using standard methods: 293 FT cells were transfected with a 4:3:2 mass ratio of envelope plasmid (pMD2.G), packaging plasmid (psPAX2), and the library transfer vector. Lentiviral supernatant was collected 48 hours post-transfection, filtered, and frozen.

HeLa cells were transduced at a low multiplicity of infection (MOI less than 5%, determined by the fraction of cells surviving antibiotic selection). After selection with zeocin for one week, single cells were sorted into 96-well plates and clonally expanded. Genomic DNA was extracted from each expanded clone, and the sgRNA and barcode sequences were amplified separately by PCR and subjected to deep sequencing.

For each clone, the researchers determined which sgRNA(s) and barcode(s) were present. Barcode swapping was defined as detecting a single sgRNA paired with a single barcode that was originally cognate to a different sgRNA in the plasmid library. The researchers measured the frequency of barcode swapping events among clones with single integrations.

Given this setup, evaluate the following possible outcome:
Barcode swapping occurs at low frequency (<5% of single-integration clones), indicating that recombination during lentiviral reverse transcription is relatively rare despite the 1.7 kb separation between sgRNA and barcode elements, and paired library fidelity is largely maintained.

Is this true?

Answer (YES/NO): NO